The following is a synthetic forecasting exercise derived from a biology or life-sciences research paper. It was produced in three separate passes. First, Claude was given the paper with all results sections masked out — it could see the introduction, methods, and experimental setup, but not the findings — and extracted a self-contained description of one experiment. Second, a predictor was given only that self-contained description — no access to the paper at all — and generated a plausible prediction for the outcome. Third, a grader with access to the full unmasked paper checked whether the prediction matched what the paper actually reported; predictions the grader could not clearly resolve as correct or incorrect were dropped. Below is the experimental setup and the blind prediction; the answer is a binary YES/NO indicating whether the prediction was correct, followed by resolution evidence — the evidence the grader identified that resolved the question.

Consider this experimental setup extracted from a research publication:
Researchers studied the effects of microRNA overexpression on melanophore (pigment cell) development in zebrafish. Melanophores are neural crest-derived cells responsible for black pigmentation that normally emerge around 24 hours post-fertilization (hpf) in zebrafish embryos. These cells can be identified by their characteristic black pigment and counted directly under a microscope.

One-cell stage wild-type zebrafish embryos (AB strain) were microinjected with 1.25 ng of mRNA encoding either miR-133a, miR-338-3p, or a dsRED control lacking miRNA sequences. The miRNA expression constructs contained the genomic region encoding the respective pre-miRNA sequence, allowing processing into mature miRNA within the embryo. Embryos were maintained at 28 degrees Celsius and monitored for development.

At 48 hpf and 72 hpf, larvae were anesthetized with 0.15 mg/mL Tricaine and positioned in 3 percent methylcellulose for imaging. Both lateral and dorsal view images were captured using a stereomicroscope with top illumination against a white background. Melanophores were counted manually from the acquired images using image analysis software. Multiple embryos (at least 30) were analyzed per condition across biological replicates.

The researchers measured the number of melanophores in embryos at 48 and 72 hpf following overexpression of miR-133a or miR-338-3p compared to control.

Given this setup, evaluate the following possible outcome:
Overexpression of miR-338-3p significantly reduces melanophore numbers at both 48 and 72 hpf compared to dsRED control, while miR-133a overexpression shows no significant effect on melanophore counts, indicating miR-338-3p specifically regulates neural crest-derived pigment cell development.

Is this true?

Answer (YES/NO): NO